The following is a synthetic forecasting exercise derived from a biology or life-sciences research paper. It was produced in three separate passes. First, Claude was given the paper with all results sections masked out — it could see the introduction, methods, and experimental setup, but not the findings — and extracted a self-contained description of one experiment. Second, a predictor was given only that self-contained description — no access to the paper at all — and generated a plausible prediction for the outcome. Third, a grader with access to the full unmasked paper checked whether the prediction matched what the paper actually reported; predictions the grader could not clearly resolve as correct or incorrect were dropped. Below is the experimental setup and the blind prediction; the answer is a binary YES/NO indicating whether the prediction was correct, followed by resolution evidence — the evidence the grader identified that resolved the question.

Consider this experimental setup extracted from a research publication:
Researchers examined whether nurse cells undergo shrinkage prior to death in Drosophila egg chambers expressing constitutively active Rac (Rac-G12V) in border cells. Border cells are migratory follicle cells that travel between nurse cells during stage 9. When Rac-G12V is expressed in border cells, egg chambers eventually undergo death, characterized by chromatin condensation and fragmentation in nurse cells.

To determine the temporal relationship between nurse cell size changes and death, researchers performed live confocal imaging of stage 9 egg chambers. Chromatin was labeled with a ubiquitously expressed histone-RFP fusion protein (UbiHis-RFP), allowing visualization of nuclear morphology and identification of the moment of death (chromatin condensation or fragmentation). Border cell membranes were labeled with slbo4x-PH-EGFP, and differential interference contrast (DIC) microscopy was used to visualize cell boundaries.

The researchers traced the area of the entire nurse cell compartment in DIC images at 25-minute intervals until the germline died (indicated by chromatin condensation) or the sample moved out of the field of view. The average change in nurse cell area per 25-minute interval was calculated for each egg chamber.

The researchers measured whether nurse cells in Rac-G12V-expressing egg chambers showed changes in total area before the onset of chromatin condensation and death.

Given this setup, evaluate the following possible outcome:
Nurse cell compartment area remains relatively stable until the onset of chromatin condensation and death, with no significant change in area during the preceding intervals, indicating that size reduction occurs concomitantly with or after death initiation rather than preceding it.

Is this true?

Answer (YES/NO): NO